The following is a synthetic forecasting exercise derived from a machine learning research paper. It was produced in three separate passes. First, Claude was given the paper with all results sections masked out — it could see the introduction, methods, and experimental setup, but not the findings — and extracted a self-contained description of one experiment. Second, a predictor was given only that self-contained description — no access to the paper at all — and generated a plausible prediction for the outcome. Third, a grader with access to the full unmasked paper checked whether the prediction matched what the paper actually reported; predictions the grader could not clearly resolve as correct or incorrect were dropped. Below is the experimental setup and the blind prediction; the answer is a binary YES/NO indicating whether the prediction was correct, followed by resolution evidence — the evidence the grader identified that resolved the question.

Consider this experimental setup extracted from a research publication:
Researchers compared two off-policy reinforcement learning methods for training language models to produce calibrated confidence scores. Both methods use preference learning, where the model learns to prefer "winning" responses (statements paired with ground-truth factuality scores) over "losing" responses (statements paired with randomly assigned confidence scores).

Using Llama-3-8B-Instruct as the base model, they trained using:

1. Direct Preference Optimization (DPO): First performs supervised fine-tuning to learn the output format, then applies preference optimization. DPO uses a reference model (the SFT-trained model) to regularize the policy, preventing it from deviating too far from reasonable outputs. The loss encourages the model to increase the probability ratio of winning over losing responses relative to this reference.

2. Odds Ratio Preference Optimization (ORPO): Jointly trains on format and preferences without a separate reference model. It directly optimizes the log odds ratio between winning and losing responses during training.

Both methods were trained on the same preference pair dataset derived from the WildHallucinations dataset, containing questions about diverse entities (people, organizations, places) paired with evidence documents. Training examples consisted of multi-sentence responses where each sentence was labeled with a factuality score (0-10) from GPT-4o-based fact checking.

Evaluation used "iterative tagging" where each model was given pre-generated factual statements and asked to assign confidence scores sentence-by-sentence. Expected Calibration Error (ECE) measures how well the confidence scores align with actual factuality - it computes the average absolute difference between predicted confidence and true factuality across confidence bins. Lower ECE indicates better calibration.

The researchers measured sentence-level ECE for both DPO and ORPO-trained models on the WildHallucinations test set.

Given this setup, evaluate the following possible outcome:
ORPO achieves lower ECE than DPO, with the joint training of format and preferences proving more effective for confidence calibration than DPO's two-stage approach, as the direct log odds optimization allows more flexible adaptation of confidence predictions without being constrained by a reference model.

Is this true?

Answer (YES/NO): NO